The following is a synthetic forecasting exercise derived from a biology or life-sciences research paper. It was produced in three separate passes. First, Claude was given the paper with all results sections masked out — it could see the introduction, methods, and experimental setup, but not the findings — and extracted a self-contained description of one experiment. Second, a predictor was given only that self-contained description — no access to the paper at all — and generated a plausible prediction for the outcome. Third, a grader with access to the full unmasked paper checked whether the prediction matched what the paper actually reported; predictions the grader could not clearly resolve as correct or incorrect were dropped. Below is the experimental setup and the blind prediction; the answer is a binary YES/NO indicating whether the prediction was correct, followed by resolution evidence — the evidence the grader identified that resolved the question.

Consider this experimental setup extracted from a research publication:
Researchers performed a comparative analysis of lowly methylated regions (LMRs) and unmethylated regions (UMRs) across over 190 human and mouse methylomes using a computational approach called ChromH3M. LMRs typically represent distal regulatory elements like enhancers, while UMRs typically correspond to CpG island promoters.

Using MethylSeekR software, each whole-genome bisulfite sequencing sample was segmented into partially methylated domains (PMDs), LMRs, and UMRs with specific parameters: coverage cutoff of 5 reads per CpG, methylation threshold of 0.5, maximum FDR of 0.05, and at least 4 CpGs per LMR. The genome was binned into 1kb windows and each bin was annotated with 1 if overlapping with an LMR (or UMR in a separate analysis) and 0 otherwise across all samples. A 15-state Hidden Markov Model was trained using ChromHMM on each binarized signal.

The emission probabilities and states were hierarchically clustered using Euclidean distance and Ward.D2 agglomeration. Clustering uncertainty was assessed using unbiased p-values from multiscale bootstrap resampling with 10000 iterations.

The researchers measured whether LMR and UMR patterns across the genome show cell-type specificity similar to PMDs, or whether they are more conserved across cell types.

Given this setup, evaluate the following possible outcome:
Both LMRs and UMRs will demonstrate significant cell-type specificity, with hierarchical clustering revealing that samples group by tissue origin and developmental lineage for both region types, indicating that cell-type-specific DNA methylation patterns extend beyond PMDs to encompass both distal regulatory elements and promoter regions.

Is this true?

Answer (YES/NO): YES